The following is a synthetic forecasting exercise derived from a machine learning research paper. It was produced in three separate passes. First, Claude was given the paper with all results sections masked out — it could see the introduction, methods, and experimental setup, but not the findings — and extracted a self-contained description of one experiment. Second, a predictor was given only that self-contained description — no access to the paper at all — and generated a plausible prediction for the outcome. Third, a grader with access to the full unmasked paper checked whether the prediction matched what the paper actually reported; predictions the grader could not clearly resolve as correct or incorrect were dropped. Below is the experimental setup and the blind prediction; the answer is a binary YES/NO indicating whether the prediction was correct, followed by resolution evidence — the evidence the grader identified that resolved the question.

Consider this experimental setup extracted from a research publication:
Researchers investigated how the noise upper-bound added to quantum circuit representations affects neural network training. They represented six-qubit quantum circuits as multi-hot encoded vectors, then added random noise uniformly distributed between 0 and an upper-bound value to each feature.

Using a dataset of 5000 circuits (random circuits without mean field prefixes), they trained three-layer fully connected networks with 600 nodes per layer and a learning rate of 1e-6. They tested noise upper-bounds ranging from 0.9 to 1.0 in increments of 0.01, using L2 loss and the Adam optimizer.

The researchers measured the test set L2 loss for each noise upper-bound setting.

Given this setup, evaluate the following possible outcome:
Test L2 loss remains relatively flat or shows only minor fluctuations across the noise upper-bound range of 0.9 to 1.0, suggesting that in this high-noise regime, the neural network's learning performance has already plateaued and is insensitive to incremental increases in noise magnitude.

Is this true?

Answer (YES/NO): NO